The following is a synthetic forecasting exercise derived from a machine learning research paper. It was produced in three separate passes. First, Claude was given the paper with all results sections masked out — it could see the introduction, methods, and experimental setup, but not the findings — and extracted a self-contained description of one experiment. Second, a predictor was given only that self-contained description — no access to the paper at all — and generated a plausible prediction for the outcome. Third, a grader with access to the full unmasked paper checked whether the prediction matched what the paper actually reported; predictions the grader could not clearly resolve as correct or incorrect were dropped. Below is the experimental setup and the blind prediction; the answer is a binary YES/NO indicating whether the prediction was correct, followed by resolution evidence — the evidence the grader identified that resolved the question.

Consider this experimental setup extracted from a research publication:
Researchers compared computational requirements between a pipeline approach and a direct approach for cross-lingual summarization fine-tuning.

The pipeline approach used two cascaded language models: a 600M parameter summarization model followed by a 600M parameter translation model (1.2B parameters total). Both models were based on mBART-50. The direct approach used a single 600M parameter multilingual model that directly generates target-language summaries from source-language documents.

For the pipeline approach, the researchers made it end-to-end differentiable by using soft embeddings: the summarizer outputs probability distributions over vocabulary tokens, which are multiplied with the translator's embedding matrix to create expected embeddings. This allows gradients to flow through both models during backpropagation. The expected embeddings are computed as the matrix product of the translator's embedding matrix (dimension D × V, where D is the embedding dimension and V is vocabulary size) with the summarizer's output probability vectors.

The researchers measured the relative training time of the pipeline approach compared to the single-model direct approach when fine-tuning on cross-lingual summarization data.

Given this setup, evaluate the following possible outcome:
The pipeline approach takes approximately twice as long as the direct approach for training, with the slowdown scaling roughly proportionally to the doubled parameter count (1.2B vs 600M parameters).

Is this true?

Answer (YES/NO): NO